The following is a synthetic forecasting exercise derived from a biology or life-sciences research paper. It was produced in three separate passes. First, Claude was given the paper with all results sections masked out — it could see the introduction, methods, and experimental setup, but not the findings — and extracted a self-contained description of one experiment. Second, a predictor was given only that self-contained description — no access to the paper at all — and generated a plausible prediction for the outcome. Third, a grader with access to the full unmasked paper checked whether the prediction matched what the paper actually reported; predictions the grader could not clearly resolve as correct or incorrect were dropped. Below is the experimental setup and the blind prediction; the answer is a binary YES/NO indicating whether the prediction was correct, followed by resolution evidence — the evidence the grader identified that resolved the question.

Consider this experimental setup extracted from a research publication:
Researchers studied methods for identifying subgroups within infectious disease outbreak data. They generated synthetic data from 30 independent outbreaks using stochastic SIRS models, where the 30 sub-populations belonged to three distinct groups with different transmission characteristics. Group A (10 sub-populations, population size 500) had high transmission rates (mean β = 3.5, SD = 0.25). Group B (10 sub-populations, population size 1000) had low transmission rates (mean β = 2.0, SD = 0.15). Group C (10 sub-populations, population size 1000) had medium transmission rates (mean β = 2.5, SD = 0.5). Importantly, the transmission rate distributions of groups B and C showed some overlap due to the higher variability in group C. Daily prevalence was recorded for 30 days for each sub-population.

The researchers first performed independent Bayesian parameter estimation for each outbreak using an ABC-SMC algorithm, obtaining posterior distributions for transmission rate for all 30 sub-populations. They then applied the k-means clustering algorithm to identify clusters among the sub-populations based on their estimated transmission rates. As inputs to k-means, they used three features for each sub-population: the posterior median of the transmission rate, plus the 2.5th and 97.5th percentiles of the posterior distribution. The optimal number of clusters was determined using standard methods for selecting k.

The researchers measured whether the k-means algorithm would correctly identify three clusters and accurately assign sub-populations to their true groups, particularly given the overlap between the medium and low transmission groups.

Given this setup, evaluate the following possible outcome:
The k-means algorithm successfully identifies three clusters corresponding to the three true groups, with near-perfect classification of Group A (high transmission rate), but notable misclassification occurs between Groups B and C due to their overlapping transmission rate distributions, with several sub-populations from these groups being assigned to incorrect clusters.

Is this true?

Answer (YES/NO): NO